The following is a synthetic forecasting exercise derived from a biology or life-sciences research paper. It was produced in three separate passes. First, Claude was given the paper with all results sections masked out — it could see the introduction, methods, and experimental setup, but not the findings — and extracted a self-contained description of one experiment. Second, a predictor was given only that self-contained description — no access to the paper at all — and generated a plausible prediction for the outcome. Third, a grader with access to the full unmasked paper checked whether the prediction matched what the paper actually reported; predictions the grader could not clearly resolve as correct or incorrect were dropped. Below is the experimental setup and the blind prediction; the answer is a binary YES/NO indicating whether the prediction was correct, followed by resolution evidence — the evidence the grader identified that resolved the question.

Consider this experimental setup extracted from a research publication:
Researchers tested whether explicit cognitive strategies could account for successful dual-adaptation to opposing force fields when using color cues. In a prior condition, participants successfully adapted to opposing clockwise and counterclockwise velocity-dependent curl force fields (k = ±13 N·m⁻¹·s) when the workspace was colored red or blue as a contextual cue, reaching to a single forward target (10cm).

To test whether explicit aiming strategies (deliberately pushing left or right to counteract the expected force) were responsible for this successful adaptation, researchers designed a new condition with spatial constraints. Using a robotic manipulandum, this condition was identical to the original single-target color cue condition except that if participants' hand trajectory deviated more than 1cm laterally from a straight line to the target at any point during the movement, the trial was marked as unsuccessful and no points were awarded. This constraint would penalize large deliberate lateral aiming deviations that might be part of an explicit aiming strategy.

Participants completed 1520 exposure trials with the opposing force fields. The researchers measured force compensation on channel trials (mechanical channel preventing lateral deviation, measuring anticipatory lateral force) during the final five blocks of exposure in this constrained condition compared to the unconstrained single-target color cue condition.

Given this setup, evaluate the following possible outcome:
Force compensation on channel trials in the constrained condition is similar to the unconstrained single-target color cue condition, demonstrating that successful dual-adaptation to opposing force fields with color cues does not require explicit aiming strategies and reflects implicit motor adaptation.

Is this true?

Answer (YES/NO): NO